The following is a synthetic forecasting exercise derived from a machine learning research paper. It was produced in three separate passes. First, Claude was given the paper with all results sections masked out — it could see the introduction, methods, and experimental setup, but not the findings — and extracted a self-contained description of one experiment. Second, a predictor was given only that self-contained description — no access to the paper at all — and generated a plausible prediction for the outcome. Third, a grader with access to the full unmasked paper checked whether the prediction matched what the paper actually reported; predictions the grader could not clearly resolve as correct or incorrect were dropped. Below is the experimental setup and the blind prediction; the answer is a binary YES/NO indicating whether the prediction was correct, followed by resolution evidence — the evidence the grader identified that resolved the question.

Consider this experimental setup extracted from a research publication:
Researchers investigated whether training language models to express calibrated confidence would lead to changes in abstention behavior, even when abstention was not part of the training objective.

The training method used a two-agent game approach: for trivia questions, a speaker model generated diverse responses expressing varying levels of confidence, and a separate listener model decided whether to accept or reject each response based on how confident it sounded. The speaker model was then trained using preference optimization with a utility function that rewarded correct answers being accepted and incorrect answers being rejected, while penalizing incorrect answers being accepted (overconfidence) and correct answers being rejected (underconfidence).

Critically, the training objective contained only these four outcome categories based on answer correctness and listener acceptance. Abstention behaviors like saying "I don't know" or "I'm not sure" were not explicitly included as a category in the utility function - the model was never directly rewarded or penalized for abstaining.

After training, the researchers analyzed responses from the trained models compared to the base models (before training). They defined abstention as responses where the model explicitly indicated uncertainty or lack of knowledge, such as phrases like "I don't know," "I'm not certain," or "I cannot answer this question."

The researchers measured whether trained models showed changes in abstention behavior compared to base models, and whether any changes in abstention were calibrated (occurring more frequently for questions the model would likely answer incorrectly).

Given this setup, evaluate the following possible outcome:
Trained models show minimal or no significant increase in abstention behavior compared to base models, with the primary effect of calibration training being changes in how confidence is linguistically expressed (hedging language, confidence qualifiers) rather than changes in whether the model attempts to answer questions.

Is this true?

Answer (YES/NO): NO